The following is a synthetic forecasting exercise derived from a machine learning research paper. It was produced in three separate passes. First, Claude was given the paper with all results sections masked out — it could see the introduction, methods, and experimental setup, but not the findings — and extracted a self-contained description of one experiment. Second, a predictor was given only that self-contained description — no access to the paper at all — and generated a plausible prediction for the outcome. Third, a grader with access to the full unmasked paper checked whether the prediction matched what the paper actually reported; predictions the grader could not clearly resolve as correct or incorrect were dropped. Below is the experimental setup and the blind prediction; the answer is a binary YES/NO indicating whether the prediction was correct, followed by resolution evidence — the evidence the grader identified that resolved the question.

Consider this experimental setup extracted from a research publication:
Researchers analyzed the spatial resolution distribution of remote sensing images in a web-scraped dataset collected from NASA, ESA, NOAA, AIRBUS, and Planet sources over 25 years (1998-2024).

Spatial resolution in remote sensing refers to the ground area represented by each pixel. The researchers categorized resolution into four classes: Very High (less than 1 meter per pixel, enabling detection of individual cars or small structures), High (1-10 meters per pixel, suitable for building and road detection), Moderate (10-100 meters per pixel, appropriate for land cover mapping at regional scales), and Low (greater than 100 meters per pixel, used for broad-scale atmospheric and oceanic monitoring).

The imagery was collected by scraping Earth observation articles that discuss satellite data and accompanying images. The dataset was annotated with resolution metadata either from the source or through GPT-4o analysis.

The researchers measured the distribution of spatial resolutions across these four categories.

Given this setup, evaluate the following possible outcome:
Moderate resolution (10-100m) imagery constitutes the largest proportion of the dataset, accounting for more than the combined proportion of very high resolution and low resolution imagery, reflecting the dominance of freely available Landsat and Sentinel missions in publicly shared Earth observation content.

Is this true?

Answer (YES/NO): YES